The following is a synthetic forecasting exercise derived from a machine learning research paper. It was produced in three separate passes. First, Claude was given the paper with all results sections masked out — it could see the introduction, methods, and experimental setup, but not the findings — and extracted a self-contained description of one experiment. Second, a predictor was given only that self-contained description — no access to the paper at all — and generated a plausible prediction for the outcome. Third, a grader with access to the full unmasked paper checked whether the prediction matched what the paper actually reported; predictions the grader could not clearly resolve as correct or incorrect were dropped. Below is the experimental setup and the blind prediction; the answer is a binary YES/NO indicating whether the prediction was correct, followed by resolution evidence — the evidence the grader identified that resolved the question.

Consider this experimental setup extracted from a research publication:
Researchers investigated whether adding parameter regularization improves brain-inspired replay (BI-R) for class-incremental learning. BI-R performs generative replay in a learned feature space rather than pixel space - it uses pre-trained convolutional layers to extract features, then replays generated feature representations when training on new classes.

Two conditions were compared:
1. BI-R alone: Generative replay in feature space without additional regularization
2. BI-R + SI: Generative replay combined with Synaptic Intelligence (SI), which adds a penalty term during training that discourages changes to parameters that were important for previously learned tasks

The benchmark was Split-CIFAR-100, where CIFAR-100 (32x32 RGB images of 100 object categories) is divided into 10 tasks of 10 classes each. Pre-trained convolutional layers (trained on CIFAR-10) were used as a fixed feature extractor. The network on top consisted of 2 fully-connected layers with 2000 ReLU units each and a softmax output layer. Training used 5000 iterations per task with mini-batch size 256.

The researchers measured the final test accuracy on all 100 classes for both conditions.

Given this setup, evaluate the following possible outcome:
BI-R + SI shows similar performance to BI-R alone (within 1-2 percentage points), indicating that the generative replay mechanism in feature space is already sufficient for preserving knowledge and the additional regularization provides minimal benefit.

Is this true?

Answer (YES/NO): NO